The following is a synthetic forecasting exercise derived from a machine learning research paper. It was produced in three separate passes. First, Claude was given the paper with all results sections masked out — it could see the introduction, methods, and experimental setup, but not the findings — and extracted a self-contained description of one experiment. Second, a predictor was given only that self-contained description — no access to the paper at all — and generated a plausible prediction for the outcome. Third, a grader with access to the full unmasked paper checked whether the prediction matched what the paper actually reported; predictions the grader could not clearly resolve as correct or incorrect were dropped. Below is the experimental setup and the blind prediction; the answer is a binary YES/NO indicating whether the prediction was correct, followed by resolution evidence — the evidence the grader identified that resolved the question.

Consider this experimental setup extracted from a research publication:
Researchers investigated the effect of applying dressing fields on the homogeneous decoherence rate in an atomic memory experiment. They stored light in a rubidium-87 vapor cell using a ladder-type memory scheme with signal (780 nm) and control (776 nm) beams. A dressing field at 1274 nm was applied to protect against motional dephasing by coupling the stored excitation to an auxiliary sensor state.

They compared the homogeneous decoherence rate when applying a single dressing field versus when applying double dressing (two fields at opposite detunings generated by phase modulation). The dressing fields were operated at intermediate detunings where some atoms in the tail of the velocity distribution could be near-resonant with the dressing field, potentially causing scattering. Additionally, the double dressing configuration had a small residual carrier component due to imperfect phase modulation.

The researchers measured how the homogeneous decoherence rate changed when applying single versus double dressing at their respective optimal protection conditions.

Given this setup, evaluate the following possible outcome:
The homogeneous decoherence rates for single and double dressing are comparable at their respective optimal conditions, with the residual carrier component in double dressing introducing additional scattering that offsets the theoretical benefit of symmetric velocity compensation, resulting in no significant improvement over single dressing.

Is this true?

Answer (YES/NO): NO